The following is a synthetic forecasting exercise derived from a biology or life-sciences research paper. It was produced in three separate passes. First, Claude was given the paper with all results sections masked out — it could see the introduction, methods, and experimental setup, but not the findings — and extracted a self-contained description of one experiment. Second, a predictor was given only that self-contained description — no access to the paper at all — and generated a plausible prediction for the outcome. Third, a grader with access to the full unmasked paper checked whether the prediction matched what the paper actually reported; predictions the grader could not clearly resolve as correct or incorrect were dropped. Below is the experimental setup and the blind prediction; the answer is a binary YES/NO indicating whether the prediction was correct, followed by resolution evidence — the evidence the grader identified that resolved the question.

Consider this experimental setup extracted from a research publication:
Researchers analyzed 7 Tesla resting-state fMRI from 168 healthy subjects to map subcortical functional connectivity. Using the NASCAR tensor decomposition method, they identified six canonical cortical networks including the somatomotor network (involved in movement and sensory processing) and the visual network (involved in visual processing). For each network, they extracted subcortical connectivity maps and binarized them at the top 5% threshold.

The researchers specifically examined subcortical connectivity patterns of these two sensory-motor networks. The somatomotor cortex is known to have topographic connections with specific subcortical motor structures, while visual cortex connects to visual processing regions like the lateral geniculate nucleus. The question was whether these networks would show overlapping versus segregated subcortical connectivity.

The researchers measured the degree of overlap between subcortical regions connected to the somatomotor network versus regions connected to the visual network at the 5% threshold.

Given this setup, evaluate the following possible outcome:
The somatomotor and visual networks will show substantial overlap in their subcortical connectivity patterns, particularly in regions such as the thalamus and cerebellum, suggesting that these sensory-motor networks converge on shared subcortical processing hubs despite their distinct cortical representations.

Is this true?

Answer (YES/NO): NO